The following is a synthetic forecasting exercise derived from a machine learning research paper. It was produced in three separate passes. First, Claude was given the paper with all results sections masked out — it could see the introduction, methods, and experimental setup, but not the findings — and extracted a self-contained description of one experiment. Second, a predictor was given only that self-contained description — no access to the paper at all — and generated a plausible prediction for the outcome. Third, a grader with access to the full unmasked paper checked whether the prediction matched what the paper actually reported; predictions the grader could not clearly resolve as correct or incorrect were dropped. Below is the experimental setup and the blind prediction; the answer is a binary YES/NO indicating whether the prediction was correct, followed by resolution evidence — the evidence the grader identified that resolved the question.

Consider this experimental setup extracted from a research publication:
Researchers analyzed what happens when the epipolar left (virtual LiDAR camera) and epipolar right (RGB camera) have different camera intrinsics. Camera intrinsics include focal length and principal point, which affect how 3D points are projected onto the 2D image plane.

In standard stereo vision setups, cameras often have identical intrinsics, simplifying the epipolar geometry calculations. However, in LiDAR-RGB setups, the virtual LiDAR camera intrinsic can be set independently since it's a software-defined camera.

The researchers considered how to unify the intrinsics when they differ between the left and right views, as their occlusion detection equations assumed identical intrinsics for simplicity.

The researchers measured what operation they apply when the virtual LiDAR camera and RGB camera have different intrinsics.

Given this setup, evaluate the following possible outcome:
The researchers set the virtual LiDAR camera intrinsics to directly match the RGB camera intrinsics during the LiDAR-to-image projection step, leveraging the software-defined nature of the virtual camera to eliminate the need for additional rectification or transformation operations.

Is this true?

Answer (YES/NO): NO